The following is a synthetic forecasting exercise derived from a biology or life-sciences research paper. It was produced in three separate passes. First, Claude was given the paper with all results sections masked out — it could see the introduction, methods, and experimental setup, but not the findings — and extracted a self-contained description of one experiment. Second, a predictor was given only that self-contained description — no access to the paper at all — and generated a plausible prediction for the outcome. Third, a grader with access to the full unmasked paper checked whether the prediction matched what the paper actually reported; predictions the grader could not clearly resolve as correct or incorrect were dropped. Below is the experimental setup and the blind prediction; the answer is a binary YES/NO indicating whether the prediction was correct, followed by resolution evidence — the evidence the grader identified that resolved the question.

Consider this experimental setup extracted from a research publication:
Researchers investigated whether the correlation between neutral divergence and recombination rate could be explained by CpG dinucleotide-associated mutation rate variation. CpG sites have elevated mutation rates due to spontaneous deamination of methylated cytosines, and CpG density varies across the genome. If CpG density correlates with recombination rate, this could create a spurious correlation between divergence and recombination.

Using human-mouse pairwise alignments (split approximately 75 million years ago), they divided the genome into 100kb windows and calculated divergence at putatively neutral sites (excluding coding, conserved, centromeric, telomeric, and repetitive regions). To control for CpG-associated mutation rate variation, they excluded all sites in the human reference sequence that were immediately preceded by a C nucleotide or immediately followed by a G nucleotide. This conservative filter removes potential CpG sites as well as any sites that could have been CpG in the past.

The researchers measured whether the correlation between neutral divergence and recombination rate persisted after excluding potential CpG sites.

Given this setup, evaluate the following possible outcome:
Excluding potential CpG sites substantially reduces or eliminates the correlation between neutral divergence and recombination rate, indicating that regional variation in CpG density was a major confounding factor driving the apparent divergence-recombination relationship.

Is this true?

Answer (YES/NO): NO